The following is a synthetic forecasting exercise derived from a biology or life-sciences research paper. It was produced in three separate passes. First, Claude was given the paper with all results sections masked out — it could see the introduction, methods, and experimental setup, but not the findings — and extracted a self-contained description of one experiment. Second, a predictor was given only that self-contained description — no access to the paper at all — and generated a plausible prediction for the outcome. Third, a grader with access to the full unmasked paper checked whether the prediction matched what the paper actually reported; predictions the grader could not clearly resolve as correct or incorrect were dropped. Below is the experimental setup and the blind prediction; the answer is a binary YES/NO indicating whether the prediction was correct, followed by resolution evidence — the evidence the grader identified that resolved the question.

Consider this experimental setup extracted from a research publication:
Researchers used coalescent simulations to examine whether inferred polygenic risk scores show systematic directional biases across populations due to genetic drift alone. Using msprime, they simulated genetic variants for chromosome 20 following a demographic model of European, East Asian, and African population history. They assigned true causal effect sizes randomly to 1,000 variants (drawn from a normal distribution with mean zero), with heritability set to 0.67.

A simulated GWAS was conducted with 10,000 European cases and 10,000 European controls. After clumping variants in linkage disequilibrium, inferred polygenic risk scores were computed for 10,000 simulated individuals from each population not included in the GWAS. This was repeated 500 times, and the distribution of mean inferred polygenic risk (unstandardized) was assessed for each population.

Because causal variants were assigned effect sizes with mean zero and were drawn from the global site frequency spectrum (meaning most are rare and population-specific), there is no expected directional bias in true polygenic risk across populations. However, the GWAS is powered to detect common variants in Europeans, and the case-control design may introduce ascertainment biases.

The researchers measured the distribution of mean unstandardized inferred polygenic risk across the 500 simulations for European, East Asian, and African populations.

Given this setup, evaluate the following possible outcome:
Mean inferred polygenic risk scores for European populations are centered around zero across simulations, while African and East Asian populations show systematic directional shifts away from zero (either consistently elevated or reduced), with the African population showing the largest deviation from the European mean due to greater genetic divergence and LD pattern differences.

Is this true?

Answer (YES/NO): NO